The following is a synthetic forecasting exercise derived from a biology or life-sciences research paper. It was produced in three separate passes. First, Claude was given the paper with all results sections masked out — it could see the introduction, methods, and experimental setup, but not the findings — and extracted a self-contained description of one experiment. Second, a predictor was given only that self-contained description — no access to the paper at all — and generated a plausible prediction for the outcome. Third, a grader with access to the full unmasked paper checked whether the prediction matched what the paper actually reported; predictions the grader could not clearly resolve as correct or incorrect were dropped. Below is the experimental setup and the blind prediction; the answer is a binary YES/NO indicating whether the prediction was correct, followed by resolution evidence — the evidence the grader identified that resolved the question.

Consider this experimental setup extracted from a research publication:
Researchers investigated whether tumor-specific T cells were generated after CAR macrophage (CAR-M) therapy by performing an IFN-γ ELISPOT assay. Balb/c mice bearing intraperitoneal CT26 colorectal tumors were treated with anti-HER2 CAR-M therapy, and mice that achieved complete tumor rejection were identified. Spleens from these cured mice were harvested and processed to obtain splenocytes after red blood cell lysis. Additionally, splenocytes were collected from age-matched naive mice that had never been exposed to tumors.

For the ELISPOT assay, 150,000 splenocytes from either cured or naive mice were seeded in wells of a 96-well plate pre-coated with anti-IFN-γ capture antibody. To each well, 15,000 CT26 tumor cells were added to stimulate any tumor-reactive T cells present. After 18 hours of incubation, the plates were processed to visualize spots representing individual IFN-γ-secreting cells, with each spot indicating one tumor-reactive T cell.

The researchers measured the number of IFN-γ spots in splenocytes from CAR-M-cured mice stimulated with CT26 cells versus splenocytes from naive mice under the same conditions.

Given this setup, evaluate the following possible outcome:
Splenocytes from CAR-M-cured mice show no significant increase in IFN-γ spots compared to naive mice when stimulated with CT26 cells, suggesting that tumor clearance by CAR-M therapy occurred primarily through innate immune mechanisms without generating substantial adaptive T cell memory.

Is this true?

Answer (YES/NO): NO